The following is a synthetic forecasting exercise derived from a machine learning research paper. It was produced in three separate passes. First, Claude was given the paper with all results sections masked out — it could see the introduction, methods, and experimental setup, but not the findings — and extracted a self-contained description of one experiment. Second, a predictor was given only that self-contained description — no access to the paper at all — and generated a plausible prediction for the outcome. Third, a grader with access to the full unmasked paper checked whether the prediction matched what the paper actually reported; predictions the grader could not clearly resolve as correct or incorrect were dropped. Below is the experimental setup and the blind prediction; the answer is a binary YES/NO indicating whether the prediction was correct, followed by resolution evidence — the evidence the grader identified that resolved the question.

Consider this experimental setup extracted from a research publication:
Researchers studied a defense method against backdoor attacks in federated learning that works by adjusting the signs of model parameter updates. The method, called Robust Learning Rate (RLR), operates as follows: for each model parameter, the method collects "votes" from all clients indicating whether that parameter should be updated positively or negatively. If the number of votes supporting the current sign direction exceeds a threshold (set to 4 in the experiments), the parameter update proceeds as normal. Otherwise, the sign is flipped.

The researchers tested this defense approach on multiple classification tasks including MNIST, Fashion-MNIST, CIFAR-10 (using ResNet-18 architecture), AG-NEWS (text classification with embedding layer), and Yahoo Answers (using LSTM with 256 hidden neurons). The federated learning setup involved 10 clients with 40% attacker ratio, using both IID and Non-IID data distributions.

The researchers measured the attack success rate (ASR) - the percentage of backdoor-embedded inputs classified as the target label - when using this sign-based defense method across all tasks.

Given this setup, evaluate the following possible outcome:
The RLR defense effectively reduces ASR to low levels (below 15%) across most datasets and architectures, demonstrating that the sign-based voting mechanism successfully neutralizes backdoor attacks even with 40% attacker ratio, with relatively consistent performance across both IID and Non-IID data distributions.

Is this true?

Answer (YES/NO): NO